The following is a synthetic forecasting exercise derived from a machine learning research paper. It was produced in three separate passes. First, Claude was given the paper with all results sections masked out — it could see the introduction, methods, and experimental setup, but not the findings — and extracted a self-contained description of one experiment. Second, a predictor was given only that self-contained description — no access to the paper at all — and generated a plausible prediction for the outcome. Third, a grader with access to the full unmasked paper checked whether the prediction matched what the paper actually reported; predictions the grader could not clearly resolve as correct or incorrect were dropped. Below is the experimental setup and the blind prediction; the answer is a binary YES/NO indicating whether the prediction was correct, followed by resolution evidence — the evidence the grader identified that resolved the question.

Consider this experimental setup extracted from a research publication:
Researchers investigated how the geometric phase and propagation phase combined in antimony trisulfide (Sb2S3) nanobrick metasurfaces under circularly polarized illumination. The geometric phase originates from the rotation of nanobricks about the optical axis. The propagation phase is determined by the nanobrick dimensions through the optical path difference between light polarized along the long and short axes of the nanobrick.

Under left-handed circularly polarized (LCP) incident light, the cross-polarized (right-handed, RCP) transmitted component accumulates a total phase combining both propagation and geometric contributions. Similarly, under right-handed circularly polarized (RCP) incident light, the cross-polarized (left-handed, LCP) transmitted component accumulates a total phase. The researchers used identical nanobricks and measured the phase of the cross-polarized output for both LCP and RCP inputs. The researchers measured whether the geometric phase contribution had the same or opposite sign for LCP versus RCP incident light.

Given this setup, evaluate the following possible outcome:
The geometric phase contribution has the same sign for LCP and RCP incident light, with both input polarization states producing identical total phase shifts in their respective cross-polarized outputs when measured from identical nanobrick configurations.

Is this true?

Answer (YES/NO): NO